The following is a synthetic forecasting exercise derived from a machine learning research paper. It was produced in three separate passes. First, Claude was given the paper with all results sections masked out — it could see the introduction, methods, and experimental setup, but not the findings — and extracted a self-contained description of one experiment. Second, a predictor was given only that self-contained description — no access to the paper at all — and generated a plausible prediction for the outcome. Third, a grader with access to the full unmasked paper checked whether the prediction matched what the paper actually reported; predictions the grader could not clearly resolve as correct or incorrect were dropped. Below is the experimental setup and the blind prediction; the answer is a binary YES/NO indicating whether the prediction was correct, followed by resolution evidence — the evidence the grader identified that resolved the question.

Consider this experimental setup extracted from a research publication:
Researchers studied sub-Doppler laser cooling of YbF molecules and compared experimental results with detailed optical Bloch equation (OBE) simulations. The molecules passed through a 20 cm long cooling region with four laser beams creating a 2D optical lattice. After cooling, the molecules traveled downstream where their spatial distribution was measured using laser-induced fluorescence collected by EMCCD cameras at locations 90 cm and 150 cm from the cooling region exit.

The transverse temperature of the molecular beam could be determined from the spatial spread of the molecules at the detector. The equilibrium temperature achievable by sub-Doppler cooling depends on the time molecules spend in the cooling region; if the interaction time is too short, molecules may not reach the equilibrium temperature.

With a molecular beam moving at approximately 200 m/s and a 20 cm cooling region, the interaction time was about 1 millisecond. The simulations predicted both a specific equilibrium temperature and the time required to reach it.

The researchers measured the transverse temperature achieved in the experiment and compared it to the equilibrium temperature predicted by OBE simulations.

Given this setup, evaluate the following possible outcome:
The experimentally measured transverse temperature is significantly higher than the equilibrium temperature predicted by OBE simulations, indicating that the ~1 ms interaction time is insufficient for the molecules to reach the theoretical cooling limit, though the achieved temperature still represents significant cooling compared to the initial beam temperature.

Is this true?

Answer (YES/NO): NO